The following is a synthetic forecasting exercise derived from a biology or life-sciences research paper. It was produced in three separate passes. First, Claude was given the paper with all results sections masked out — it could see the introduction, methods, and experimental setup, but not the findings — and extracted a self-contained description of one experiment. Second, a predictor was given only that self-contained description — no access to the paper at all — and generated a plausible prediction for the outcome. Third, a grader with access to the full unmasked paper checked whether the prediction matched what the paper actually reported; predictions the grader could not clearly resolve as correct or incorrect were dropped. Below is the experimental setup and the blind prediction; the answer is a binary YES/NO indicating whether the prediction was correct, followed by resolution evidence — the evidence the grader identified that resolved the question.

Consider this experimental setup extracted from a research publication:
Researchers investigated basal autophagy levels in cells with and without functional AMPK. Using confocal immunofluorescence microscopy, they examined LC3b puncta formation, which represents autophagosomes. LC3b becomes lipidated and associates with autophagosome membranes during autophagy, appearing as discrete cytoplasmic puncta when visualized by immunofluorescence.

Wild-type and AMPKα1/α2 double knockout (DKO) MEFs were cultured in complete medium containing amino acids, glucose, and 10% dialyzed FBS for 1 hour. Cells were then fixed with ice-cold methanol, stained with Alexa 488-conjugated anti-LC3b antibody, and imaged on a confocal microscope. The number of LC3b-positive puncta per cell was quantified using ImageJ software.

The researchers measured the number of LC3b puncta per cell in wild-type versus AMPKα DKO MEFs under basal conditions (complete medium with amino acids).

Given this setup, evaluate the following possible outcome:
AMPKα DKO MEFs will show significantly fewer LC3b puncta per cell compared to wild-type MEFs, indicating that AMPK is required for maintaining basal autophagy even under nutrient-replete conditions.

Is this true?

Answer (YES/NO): NO